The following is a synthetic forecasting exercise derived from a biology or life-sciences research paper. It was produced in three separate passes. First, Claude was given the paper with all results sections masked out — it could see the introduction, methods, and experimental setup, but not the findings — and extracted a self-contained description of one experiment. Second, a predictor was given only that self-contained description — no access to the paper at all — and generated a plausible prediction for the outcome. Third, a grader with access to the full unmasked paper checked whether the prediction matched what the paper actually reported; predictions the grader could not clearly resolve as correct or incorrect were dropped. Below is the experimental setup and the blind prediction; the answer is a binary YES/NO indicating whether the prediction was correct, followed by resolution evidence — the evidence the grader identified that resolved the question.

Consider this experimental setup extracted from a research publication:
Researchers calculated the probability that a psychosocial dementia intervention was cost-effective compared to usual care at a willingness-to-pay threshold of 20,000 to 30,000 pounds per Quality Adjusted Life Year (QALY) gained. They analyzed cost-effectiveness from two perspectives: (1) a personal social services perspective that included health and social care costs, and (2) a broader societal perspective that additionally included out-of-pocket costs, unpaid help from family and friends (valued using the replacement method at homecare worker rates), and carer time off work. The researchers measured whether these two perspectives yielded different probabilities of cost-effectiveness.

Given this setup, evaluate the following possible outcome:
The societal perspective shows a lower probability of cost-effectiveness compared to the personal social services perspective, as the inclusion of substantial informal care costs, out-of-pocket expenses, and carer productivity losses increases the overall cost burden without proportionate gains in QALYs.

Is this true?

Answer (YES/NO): YES